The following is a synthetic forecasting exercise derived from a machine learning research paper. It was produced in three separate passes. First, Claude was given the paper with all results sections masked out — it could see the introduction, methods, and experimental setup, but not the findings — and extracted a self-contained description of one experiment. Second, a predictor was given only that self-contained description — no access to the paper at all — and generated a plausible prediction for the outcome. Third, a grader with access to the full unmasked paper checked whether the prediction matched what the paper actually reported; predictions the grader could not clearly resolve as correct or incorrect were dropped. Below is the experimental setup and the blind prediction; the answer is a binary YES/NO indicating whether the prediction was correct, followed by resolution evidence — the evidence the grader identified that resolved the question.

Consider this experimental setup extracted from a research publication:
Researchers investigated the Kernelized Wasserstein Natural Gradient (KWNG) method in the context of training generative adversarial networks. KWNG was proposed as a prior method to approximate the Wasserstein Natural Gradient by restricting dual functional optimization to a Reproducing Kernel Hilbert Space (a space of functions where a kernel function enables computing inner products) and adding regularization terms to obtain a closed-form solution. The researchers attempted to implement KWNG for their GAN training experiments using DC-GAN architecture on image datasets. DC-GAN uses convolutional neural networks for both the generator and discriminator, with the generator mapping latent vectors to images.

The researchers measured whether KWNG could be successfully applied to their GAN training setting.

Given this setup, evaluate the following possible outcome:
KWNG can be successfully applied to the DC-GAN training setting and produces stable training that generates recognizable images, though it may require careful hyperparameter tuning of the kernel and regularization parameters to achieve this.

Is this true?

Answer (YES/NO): NO